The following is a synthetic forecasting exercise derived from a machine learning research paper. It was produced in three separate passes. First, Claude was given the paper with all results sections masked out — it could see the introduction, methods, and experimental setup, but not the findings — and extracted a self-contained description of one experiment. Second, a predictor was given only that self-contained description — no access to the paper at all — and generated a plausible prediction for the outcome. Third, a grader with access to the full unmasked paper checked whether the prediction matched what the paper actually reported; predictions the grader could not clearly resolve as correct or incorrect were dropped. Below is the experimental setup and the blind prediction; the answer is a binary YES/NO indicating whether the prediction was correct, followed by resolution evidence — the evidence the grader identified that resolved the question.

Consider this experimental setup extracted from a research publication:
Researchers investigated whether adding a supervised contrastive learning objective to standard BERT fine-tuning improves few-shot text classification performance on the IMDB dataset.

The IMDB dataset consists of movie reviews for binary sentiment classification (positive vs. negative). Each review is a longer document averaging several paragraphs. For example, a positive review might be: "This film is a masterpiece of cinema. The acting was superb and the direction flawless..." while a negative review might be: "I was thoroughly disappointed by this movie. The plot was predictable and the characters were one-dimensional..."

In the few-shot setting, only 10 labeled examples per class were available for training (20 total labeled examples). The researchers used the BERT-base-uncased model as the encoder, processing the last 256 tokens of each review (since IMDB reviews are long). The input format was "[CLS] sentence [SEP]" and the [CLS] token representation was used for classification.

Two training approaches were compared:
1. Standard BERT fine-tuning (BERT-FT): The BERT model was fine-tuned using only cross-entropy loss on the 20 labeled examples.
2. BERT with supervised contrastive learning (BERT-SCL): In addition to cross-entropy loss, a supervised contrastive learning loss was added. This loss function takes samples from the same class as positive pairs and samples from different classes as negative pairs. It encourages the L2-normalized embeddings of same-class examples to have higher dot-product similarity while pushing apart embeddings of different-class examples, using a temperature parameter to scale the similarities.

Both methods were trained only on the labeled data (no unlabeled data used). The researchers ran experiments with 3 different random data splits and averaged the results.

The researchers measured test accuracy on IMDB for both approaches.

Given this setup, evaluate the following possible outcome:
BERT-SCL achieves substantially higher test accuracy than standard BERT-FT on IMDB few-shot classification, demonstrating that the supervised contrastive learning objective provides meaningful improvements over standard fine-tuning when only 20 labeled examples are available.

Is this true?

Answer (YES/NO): NO